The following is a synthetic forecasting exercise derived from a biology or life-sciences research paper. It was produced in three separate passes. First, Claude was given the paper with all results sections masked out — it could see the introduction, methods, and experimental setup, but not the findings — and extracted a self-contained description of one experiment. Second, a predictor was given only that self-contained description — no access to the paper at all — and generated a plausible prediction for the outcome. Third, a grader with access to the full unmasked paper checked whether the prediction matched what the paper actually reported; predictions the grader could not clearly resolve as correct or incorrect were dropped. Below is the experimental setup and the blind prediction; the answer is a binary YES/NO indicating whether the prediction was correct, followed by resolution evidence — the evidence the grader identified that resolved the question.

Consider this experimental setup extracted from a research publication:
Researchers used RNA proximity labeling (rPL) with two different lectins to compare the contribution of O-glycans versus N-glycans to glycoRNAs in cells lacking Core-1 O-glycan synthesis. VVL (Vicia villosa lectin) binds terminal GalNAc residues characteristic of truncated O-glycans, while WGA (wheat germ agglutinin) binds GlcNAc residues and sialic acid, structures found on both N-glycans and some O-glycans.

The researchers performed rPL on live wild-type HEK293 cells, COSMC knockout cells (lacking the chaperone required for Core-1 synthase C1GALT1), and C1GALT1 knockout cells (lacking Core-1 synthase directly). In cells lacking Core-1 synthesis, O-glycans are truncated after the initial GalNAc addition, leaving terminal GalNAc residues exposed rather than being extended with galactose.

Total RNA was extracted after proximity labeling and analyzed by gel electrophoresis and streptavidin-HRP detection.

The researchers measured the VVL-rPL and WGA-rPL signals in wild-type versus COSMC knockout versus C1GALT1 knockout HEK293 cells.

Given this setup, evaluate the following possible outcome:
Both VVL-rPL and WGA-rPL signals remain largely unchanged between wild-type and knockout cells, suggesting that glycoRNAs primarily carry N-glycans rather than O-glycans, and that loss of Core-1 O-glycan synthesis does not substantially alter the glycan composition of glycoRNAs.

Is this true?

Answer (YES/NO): NO